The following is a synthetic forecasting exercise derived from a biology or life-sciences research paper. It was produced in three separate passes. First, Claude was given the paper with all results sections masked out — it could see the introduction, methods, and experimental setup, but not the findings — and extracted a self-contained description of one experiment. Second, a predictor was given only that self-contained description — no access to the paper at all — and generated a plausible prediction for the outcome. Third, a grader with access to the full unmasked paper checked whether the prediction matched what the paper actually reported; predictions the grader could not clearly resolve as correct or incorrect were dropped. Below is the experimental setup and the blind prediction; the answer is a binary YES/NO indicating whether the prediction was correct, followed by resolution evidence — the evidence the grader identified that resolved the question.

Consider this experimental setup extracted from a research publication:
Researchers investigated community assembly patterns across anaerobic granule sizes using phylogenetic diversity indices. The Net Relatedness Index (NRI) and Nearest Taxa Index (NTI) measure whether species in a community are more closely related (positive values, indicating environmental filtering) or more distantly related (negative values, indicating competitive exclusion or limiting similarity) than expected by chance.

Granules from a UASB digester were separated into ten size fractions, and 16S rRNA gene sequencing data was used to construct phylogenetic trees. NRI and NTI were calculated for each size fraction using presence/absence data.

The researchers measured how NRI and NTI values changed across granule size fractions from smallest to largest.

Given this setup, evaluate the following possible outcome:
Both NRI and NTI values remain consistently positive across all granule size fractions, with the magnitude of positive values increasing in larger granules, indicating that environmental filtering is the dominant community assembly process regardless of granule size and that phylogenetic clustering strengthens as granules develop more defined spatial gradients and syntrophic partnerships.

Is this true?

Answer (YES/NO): NO